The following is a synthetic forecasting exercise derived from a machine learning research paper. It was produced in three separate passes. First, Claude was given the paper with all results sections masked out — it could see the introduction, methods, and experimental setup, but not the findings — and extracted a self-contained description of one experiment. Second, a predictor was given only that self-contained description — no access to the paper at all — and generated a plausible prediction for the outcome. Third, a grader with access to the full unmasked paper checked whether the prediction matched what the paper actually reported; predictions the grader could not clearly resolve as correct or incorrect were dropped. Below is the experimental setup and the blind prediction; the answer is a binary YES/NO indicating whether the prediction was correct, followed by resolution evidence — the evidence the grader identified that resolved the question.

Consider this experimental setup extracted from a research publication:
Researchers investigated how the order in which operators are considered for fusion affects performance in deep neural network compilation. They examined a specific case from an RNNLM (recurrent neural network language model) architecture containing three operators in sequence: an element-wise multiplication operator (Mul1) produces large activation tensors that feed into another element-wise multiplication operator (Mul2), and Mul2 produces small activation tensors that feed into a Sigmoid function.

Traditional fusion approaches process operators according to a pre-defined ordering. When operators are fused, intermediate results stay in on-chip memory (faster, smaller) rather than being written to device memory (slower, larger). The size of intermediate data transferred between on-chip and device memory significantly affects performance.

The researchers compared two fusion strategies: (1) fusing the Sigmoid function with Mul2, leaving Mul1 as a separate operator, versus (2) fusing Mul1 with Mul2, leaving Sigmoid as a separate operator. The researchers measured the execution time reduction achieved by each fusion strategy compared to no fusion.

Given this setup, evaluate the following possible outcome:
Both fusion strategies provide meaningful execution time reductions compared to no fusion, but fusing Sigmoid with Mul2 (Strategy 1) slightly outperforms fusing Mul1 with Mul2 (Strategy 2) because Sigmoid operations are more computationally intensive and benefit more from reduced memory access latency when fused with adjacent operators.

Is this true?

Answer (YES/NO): NO